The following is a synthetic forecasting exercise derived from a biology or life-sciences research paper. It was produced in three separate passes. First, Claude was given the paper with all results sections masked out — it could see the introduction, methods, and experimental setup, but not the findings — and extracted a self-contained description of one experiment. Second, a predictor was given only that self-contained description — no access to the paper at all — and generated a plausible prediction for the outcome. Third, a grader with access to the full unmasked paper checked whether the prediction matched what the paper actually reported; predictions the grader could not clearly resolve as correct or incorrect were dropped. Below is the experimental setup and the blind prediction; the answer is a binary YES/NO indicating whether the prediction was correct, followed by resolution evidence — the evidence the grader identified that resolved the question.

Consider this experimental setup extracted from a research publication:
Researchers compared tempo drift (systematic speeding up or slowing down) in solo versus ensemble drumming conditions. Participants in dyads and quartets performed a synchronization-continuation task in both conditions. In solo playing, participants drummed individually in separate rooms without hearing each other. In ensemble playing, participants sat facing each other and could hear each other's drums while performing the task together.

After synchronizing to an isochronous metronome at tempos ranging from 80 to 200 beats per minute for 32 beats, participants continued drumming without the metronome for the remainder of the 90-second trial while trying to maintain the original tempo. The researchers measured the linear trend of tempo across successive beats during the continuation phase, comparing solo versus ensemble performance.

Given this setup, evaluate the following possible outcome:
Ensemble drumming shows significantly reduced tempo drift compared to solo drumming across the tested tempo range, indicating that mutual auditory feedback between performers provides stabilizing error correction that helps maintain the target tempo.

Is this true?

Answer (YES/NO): NO